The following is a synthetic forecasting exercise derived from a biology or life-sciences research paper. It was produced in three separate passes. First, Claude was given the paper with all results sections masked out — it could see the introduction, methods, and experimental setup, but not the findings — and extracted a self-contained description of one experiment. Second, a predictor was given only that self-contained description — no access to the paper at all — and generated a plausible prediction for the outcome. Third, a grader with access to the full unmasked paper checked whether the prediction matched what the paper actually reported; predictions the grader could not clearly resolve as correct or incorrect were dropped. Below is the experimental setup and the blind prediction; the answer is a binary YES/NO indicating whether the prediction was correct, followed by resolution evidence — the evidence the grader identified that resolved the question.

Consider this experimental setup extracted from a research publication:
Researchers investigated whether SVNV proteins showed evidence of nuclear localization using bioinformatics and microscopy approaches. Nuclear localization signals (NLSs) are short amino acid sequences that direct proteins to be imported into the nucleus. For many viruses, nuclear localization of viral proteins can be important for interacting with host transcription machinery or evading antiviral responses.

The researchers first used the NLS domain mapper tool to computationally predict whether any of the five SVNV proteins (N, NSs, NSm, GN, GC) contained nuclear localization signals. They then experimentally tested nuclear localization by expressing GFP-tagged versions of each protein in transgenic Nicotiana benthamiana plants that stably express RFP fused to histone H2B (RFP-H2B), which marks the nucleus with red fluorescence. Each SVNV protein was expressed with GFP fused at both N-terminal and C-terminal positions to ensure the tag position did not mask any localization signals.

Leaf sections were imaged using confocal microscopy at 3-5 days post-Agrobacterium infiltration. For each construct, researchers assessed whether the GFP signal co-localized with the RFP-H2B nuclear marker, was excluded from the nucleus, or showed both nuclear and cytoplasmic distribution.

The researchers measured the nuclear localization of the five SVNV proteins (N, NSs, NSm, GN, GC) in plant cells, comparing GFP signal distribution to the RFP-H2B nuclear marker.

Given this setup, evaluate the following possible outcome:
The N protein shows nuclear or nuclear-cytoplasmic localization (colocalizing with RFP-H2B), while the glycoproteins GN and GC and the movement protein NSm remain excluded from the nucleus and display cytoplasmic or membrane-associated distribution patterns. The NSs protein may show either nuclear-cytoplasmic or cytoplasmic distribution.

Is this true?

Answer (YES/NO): NO